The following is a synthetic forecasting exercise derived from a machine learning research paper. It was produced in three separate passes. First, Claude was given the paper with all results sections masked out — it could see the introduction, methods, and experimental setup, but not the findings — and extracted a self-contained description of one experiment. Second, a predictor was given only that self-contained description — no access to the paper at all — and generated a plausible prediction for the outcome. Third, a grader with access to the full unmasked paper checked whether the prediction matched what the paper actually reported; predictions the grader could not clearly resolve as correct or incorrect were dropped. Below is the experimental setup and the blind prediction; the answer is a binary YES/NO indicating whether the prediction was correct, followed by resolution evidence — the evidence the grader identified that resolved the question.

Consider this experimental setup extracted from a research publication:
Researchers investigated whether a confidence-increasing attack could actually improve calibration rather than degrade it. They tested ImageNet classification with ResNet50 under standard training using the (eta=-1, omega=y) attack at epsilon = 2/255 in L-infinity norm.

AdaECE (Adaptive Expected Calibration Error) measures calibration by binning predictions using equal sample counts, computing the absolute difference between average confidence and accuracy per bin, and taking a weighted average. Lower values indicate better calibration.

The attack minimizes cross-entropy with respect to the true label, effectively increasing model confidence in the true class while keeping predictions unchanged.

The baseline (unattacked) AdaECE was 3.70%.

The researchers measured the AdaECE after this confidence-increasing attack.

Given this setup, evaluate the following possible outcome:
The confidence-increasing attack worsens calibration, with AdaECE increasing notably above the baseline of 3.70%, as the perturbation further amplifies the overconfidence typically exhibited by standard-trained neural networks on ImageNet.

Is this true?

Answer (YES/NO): NO